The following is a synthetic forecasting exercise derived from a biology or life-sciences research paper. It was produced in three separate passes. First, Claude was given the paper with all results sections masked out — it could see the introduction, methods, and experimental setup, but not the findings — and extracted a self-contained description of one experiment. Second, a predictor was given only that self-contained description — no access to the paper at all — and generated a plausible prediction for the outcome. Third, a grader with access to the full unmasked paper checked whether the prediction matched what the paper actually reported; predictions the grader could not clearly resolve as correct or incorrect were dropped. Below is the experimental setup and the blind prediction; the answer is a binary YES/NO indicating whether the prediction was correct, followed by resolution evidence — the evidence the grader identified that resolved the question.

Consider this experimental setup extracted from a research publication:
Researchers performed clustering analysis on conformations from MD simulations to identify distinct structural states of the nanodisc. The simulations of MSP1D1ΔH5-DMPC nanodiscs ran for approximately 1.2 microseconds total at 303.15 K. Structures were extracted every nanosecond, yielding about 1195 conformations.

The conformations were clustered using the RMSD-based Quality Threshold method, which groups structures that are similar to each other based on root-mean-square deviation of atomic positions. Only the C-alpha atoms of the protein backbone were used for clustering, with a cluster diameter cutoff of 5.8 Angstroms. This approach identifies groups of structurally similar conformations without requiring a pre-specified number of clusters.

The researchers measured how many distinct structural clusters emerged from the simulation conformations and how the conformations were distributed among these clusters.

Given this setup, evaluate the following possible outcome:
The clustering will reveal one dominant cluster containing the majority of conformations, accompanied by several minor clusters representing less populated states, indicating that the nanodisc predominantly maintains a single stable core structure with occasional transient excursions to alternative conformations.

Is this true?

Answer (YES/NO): NO